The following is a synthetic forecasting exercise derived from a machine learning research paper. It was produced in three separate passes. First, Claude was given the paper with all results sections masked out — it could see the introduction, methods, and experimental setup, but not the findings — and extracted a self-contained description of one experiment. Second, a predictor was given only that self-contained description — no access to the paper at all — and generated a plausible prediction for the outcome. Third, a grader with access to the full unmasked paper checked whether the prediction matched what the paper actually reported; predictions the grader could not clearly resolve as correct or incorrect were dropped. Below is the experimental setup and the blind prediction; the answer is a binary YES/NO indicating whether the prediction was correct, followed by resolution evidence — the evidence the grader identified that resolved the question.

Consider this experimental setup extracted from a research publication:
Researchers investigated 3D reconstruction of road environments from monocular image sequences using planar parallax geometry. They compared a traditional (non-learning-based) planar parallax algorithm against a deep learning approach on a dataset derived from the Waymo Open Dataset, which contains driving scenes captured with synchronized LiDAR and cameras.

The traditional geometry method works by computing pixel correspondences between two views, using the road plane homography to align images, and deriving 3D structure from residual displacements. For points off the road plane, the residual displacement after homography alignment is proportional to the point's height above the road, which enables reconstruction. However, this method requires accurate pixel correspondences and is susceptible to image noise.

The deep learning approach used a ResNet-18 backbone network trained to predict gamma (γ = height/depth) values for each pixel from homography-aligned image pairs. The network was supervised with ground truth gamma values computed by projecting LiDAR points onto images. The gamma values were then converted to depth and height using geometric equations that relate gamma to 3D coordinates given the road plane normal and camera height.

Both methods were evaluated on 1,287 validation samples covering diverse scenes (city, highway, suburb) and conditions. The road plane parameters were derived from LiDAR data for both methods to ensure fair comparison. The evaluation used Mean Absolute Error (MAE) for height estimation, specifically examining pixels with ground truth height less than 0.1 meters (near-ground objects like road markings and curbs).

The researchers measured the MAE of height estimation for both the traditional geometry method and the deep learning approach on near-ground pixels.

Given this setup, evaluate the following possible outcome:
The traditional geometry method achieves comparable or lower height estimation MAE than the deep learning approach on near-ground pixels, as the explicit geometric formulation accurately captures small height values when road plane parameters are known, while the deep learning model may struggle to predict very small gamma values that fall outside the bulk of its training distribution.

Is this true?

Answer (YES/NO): NO